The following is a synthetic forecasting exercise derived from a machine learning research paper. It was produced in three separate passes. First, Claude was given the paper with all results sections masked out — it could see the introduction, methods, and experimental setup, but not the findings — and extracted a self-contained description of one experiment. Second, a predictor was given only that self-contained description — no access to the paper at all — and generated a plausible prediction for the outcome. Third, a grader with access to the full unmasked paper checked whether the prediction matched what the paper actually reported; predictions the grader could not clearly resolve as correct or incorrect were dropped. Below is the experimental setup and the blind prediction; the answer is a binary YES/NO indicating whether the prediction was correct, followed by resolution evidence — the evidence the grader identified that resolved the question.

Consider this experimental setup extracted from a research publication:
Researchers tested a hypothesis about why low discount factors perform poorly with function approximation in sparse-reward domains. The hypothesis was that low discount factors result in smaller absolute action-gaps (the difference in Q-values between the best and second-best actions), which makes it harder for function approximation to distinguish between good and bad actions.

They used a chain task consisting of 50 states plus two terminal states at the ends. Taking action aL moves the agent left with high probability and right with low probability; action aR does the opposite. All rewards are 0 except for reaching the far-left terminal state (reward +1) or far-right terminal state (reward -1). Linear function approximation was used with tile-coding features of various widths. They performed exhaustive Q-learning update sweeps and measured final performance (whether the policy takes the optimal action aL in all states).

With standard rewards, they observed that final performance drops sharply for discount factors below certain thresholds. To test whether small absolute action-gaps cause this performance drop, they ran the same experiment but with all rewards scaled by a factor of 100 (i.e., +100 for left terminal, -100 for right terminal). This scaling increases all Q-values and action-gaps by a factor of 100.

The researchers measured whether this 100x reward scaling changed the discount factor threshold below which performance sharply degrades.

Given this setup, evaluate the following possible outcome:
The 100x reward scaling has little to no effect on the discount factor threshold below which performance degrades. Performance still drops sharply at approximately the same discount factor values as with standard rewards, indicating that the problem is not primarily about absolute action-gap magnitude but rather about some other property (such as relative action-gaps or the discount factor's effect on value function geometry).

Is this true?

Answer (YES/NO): YES